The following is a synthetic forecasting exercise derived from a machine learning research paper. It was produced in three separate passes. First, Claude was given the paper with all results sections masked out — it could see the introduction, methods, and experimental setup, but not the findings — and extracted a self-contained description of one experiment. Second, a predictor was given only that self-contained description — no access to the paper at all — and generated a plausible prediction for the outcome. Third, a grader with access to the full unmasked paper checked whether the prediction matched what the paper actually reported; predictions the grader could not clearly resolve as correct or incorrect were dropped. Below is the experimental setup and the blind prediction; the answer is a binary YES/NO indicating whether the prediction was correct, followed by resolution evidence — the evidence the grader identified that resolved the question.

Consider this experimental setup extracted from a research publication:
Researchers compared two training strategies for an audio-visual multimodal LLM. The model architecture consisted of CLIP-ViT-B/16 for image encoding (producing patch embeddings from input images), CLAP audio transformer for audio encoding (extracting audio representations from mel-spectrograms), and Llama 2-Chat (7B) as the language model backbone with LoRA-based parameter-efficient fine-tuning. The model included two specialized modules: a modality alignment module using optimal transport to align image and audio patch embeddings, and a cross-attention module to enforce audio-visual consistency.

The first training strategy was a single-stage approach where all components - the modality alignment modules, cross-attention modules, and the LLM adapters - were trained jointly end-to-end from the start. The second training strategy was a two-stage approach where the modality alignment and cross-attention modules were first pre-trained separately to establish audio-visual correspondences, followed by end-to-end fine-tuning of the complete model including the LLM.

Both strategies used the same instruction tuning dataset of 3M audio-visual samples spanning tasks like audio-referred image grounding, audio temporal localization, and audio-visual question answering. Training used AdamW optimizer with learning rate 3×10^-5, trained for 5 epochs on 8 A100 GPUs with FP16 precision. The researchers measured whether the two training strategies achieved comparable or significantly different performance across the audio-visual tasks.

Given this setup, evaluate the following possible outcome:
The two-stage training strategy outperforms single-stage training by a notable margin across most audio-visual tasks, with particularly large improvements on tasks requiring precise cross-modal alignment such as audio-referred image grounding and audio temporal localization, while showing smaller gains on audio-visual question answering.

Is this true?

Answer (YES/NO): NO